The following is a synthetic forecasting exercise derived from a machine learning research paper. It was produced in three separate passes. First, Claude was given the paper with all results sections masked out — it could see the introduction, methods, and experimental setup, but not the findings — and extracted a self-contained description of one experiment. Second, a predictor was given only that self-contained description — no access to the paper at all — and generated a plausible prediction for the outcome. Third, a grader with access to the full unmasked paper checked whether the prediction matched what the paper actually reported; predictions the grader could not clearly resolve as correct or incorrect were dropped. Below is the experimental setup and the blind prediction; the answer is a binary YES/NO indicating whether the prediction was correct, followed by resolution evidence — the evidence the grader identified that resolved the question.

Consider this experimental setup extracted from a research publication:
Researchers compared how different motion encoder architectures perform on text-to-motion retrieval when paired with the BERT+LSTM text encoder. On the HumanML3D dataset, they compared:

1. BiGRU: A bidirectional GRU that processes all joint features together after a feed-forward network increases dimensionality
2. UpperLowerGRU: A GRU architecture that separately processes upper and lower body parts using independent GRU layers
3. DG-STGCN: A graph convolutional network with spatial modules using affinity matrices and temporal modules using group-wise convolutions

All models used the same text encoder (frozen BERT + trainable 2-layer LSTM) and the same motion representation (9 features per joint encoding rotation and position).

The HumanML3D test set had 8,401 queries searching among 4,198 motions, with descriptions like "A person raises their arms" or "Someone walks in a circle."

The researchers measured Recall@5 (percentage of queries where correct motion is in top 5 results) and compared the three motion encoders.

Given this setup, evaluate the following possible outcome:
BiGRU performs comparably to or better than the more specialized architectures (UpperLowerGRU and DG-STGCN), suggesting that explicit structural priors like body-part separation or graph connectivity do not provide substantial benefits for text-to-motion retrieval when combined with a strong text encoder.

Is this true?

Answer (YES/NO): NO